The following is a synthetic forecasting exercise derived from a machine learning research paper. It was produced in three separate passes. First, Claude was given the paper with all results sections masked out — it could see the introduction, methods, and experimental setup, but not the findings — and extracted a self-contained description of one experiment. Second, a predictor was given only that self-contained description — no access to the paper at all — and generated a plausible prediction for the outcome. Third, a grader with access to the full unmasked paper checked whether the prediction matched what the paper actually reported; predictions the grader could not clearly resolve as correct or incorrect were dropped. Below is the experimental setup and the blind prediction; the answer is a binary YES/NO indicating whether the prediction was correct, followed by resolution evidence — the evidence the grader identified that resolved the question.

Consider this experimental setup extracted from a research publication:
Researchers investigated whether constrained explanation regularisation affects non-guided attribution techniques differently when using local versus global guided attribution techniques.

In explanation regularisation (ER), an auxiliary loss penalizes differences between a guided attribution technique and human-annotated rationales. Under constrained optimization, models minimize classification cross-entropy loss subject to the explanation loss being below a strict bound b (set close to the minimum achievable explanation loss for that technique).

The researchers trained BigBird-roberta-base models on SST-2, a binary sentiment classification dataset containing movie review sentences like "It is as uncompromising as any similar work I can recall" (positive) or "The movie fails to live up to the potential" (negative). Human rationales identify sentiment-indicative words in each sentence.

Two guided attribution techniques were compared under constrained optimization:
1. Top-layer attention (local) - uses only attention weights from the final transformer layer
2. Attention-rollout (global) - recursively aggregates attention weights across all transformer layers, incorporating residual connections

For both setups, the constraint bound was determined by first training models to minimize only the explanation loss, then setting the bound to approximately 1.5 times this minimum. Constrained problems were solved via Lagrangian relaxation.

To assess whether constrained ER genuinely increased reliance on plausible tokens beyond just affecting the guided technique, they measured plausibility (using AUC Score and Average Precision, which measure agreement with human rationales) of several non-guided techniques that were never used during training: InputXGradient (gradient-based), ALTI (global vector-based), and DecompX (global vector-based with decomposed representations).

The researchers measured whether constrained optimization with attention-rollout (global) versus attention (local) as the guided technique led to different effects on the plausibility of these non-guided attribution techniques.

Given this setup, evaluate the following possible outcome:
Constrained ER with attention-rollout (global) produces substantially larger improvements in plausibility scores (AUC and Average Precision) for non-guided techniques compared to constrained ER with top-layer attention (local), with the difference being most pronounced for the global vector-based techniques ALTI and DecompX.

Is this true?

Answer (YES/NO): YES